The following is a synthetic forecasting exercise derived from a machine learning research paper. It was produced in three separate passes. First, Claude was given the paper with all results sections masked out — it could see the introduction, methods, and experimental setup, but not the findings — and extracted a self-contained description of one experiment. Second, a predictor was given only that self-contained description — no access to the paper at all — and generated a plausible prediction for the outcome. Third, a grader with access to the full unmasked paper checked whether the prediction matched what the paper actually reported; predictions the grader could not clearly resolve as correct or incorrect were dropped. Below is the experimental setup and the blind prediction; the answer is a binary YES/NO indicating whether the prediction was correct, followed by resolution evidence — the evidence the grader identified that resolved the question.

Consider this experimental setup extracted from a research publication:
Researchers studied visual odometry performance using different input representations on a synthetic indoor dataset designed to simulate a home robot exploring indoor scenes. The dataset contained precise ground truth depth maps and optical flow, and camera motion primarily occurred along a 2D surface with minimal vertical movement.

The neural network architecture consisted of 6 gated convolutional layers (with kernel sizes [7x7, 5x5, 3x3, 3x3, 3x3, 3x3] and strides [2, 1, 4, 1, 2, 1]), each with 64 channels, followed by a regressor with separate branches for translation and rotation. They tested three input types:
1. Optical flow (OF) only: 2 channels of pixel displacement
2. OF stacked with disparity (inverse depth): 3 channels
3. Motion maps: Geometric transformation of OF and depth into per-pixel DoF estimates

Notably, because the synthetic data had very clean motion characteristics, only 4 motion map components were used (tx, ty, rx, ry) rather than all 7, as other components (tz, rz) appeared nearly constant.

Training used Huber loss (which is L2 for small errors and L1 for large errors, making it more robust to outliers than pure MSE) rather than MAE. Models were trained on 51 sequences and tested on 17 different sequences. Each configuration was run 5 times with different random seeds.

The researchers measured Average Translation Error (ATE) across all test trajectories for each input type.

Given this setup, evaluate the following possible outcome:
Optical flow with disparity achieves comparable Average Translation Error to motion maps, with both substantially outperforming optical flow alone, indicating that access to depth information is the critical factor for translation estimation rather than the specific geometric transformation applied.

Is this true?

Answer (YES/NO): NO